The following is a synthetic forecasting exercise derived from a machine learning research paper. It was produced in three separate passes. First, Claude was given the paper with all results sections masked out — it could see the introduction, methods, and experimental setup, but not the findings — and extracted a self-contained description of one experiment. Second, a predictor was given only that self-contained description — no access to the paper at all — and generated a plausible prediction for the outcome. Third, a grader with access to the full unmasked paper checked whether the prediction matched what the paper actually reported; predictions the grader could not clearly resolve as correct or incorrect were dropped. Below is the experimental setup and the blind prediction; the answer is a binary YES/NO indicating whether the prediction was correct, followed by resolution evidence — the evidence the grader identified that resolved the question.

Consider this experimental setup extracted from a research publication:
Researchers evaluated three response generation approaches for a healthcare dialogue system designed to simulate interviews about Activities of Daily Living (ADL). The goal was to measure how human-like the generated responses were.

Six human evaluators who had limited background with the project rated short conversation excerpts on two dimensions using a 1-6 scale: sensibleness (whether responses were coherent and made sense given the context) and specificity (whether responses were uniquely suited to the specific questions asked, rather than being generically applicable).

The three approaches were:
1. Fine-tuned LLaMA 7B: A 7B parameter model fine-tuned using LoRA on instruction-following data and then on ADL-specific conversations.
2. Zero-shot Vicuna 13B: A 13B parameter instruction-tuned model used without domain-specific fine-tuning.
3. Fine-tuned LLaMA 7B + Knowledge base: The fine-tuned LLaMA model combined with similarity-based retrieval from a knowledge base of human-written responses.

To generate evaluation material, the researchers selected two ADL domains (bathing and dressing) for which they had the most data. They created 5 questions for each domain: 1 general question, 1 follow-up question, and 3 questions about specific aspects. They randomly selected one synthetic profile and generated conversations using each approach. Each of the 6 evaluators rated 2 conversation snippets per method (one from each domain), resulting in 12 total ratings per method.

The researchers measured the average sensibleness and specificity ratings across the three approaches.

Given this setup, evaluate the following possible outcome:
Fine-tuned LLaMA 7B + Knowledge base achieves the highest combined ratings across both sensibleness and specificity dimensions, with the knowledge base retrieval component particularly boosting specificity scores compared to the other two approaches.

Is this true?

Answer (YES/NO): NO